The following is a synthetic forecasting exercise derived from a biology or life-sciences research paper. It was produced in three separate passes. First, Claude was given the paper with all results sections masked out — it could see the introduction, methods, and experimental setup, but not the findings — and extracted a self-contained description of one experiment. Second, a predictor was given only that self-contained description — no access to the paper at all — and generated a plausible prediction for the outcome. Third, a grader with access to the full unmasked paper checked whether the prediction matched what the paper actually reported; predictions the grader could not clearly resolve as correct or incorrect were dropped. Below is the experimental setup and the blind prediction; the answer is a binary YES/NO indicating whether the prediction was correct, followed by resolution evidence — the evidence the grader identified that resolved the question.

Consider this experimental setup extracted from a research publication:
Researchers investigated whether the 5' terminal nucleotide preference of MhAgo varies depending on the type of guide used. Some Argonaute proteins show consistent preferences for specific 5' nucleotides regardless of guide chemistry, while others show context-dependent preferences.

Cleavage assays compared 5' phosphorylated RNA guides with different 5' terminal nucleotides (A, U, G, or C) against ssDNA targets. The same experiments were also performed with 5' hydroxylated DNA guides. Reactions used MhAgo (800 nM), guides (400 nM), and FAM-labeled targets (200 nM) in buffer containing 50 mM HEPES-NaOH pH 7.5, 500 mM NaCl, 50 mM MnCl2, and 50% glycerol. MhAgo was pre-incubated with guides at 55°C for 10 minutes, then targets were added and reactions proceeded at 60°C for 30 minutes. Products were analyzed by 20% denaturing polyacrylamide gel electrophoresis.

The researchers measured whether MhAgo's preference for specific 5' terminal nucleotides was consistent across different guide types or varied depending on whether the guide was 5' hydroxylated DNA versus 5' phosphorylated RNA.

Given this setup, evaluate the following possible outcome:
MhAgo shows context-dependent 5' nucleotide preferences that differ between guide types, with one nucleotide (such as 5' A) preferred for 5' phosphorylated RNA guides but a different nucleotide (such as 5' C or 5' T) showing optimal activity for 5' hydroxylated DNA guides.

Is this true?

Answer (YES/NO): NO